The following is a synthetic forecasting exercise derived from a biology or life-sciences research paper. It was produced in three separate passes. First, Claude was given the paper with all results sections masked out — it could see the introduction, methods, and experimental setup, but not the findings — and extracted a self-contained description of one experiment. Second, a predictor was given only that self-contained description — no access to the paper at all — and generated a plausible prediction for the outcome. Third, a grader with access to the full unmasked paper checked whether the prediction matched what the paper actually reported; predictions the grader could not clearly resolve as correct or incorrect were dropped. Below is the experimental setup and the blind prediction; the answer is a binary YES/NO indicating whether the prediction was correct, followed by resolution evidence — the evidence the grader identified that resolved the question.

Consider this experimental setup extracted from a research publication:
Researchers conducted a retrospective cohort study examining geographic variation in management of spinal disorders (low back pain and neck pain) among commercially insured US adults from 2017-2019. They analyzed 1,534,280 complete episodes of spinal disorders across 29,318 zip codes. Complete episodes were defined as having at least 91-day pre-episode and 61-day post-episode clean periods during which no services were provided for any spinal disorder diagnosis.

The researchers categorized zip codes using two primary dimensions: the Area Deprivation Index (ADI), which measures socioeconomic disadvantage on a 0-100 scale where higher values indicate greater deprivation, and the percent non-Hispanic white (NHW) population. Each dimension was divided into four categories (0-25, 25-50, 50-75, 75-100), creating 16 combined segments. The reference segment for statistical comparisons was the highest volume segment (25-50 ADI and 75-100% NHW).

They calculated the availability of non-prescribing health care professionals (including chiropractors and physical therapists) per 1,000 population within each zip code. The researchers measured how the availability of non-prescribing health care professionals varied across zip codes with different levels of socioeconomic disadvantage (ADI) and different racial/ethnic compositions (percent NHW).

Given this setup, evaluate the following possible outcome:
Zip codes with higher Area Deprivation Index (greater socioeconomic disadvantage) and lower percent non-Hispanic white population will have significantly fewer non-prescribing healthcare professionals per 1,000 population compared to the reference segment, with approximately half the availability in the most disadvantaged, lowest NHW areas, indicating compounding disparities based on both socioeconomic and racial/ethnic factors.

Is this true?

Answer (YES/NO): NO